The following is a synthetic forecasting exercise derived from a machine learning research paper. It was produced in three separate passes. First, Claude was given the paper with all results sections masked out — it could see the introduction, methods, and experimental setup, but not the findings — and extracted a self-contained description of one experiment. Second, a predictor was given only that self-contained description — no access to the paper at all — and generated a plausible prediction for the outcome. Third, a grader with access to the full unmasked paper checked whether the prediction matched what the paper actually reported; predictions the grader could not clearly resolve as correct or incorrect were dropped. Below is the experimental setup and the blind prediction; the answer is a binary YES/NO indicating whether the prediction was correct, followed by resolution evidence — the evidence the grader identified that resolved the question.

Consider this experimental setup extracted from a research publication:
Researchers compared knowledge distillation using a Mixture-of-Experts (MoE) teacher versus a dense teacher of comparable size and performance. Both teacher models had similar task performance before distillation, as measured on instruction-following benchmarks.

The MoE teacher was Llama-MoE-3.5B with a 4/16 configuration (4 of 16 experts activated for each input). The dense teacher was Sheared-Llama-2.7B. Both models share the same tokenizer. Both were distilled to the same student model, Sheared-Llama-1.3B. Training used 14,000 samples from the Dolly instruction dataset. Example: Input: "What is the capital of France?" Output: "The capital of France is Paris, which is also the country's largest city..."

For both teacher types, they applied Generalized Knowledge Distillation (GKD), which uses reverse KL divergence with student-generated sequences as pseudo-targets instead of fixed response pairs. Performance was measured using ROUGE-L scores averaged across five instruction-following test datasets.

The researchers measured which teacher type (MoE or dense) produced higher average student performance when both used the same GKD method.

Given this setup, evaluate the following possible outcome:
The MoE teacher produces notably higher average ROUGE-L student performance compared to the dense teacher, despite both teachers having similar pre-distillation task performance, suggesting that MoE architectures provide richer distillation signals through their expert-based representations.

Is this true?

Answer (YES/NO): NO